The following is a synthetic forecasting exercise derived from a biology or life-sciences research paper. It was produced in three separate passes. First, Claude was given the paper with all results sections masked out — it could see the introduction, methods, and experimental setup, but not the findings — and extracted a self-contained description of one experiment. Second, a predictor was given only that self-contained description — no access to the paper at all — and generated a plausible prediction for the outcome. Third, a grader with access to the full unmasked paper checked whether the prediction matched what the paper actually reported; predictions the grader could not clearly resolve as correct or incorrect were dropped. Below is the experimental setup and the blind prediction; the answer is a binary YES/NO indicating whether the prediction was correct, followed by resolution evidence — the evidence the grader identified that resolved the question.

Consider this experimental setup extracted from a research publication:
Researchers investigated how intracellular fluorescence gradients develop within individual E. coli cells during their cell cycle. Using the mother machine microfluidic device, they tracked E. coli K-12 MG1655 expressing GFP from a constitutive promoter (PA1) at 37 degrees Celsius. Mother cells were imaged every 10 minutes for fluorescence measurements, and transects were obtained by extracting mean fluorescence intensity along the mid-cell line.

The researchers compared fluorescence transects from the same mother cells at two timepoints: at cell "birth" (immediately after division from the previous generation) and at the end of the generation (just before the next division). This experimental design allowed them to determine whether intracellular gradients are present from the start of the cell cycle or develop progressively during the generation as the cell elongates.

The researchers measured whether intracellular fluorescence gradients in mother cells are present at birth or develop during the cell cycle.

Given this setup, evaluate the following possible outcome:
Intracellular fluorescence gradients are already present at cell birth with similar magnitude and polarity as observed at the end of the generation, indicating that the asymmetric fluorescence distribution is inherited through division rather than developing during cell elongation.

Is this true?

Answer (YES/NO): YES